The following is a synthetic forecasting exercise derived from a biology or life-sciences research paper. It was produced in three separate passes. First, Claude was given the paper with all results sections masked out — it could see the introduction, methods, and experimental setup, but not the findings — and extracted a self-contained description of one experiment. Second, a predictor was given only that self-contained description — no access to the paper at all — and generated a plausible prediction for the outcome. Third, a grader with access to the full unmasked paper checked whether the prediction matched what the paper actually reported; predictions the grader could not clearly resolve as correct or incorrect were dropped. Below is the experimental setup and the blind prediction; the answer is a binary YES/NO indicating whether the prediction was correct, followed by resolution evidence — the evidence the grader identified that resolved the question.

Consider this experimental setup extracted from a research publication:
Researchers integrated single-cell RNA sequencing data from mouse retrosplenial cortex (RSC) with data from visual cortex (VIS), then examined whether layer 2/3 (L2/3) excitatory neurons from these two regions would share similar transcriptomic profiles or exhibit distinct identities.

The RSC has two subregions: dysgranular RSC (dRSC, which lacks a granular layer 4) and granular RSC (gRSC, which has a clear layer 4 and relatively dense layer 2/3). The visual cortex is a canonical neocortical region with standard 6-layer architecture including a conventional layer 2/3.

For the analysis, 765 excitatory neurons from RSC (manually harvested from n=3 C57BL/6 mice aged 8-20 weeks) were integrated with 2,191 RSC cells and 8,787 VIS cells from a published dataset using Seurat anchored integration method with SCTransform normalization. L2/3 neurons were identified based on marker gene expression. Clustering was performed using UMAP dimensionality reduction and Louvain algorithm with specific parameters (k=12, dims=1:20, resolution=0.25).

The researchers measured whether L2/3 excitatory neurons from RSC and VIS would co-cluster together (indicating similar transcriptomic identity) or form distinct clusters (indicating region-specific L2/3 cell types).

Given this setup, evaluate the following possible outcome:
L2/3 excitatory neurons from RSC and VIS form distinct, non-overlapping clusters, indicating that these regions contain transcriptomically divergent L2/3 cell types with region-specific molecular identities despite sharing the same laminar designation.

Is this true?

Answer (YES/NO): YES